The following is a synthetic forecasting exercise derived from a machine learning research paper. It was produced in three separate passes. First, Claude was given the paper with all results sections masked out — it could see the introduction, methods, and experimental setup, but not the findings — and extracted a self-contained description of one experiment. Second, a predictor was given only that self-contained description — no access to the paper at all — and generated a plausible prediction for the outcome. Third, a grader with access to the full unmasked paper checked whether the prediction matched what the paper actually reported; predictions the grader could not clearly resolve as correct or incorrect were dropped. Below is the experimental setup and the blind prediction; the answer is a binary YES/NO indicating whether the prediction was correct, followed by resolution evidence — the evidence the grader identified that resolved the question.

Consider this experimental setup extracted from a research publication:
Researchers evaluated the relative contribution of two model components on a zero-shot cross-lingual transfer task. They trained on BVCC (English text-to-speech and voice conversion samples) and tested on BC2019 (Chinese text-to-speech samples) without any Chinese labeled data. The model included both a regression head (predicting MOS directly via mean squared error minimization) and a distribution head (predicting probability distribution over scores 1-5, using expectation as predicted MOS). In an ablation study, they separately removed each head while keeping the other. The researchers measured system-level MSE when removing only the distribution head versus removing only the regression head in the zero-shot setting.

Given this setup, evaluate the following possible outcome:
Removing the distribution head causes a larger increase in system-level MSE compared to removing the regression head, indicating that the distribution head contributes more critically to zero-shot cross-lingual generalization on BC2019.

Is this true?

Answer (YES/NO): NO